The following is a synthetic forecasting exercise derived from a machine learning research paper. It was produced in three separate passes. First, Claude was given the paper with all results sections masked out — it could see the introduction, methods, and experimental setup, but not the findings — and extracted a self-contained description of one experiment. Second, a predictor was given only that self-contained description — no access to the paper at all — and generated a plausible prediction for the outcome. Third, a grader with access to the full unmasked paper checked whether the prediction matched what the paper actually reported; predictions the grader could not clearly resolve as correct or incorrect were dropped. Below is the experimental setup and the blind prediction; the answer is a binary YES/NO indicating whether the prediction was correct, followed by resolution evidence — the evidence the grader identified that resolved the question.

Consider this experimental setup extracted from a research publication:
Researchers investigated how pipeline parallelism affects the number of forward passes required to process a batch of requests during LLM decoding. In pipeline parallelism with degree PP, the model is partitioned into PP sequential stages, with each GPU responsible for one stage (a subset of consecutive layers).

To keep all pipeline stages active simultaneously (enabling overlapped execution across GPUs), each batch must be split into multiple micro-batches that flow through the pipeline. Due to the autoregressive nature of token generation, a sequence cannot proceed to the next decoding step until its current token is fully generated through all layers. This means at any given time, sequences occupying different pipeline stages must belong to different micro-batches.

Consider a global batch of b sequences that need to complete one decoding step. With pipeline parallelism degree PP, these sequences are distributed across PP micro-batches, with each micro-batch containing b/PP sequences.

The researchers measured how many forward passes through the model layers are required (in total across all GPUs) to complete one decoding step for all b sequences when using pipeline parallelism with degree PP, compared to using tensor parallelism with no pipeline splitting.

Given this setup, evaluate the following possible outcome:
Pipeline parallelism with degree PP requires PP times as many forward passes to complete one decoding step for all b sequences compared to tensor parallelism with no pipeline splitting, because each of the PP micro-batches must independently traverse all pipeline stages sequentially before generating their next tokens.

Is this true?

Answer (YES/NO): YES